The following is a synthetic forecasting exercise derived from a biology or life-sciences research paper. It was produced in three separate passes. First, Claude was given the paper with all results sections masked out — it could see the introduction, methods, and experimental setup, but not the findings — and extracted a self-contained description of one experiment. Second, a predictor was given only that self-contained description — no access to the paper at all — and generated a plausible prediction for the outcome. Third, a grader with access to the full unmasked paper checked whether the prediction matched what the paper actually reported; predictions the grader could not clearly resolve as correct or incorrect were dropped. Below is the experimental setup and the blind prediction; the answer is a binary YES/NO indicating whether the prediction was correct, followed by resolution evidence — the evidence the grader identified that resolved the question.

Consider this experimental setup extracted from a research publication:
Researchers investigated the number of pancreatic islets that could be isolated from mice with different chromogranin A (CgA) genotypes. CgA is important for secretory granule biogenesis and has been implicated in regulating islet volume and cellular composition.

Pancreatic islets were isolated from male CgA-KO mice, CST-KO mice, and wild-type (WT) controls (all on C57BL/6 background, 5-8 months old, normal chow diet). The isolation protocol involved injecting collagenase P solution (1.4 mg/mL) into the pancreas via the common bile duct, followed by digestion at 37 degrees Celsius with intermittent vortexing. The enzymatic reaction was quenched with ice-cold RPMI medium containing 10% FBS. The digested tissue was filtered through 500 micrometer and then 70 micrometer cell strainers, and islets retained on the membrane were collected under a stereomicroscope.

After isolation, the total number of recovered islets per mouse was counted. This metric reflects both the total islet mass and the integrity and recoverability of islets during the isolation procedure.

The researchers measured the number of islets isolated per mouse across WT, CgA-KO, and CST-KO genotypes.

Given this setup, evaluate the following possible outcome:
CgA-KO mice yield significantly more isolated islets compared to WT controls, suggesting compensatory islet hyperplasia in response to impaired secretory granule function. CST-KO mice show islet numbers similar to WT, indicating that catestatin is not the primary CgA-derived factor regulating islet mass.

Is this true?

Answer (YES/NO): NO